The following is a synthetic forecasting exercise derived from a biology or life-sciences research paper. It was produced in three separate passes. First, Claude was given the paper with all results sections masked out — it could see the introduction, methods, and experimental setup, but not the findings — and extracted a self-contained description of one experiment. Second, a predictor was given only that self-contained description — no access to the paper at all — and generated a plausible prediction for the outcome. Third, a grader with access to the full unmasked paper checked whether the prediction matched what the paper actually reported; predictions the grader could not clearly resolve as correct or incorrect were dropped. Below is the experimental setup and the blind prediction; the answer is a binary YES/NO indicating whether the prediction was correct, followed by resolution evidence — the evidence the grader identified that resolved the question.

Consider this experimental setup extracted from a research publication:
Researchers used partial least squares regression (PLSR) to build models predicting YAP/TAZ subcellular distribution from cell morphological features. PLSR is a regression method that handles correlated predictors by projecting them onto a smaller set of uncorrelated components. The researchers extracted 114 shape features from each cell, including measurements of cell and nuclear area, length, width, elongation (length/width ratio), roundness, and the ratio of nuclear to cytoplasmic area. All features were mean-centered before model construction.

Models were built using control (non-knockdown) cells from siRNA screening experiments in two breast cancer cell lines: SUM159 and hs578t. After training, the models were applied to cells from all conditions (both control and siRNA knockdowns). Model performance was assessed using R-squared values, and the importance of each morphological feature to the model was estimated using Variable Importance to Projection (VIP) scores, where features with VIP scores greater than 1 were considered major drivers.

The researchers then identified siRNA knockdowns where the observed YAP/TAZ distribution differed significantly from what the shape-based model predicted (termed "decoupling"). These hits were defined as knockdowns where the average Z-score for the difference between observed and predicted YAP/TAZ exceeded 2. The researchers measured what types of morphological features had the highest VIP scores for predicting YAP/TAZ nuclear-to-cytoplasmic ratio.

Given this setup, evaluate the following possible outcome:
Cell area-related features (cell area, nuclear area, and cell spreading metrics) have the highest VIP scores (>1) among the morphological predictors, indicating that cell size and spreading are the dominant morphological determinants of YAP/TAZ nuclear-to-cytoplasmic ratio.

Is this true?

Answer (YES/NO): YES